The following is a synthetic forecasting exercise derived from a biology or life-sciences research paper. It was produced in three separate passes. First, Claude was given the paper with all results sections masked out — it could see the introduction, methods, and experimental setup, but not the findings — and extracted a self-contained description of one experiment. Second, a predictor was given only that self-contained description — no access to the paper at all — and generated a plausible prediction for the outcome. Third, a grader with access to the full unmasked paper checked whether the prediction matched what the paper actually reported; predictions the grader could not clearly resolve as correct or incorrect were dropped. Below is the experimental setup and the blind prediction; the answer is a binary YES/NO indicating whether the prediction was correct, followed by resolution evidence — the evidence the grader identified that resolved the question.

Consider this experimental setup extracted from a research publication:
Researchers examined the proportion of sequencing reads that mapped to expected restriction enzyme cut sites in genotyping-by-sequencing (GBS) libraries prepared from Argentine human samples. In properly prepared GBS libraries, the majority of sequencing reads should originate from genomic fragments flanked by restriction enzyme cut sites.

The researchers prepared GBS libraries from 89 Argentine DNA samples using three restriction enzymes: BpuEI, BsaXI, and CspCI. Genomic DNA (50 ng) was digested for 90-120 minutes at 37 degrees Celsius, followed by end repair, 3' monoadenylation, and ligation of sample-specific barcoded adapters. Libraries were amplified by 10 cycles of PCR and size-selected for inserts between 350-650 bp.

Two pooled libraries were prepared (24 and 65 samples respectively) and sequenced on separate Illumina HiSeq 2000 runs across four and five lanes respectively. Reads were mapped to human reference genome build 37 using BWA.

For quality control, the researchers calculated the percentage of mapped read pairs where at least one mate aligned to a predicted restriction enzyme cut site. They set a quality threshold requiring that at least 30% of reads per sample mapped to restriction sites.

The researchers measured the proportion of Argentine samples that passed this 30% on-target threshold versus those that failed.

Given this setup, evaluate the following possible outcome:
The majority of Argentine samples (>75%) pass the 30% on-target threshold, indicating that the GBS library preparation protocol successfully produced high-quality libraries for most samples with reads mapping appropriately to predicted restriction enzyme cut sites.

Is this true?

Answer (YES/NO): NO